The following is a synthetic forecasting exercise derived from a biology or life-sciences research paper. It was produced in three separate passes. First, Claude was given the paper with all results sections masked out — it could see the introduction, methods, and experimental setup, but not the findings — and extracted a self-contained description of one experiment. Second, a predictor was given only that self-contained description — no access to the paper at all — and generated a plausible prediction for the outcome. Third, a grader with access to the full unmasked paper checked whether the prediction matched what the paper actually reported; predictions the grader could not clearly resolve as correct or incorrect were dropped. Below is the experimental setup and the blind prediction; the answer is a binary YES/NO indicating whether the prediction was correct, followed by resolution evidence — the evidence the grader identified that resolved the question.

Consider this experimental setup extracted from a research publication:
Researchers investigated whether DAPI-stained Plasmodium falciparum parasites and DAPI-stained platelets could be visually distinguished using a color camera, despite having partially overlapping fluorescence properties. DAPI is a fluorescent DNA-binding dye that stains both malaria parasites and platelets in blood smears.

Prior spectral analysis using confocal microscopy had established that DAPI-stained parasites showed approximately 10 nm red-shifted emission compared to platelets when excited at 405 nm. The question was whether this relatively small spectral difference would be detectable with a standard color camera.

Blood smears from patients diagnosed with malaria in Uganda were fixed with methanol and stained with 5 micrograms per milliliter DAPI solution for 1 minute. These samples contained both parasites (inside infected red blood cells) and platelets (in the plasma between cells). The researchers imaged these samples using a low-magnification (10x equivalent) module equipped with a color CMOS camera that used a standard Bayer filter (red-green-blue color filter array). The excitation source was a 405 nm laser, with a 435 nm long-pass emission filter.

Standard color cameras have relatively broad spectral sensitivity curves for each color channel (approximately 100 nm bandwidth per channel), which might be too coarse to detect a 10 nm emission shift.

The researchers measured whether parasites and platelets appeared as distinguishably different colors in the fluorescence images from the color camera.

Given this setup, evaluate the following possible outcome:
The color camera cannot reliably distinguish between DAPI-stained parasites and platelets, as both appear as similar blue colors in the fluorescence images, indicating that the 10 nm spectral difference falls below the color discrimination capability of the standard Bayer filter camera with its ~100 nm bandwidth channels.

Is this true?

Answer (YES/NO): NO